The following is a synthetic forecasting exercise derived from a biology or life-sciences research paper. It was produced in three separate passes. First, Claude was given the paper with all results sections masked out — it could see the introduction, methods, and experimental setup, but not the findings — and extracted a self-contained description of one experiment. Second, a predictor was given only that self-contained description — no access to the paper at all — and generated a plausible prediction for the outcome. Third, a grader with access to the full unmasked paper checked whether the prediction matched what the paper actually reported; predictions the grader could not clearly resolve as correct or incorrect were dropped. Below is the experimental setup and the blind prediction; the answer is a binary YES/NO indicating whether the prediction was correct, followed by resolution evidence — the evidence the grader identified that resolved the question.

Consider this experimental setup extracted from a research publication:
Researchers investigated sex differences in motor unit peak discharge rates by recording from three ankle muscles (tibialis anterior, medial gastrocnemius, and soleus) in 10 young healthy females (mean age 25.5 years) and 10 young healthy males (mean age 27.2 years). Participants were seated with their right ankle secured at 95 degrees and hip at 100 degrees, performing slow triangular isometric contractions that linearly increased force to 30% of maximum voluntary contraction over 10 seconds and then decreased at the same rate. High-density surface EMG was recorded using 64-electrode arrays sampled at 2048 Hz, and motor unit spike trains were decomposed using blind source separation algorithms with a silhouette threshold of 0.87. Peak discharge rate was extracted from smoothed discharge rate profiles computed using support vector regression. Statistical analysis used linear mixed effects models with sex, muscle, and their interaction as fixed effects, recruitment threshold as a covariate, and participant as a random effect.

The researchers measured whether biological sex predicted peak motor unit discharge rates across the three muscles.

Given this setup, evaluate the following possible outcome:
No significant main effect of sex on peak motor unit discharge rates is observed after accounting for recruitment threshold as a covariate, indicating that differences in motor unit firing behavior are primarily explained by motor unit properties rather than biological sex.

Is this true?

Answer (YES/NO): NO